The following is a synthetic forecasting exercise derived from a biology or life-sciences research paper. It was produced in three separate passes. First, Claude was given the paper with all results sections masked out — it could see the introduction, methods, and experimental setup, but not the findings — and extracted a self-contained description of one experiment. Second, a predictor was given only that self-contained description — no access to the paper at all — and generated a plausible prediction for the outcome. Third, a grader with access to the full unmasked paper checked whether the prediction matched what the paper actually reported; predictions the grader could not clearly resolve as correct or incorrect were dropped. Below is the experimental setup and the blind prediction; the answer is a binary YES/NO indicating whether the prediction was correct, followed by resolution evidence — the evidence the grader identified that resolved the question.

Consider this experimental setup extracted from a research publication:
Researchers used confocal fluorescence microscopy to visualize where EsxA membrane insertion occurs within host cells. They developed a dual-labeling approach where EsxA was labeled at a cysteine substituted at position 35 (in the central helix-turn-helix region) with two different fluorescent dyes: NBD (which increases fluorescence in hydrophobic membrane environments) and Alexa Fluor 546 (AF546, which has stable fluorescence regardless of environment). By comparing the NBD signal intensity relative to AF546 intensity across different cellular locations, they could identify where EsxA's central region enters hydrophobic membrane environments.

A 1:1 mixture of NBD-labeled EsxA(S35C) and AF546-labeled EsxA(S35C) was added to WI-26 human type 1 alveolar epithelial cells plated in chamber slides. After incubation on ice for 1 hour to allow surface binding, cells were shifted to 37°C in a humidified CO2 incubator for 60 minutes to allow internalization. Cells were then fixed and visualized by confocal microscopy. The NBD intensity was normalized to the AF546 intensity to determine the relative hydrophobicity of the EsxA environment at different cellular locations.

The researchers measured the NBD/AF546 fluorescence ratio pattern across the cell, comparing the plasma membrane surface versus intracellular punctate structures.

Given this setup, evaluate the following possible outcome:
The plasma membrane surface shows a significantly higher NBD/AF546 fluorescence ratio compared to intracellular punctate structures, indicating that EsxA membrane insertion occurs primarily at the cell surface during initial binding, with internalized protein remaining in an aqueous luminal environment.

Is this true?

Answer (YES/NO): NO